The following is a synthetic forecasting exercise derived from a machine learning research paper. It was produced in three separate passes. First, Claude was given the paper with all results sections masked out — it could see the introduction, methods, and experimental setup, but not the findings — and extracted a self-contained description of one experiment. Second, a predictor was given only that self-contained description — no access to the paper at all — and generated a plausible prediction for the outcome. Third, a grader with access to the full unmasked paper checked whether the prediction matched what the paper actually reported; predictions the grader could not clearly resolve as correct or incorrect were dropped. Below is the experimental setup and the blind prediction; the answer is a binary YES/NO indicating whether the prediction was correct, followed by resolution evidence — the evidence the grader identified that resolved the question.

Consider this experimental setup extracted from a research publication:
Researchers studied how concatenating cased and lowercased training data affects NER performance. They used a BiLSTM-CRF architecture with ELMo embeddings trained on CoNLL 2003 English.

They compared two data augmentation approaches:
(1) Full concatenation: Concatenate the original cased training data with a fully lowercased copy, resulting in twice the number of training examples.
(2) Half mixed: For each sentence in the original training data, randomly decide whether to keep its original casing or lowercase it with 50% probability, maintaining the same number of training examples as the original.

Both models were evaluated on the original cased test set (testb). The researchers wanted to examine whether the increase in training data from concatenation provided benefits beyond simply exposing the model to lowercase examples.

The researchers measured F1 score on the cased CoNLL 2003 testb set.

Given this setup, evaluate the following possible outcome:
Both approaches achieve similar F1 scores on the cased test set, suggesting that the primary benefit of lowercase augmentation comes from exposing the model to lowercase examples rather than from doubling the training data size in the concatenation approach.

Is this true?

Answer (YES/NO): YES